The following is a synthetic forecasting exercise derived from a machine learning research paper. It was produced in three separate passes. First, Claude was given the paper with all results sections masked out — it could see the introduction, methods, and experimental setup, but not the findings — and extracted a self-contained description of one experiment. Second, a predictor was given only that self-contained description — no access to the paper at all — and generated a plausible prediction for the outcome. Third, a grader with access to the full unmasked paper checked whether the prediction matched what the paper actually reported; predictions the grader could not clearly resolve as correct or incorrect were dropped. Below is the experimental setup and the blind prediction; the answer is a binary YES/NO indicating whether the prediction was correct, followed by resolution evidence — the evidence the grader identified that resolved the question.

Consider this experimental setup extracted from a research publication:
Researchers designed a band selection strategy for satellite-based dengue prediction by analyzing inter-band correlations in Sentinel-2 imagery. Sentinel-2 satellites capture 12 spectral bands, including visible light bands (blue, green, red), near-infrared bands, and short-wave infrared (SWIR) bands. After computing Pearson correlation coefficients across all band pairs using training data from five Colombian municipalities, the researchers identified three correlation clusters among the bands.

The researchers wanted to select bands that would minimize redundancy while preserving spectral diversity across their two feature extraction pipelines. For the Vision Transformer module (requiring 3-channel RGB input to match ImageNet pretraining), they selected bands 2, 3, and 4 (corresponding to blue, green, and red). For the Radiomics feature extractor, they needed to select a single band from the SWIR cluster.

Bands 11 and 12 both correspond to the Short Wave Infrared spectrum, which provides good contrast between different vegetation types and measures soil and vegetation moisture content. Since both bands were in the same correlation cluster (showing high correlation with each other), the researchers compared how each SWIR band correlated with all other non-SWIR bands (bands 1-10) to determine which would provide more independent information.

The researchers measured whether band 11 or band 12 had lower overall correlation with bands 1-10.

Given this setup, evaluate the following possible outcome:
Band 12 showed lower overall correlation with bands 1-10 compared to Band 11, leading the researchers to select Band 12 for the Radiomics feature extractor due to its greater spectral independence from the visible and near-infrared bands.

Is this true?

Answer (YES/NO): YES